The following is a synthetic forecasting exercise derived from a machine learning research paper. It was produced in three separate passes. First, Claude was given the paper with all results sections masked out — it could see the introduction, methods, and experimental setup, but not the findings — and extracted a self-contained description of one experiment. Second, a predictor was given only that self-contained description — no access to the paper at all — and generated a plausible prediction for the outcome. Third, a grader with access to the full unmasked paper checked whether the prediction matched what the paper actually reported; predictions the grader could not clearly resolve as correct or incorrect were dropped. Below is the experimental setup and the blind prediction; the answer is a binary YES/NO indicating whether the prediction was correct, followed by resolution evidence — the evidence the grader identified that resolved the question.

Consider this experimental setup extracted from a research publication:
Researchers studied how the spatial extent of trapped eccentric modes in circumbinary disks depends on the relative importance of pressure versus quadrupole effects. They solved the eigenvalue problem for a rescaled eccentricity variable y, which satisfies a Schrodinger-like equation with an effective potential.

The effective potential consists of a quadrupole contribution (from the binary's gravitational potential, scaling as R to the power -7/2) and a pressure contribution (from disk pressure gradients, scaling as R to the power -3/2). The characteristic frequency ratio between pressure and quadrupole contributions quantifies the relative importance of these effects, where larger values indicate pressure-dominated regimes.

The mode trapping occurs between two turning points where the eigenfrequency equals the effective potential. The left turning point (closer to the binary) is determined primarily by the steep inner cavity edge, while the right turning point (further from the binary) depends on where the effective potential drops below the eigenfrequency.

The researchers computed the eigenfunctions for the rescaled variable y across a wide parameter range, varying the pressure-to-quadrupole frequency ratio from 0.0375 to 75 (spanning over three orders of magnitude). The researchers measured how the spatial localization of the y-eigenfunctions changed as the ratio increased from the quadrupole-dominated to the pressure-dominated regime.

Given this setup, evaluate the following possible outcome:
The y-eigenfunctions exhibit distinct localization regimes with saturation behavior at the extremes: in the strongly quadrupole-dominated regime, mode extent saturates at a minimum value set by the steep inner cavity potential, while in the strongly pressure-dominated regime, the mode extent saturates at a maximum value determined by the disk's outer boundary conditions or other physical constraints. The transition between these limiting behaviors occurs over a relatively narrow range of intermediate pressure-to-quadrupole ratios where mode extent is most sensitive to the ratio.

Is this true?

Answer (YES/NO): NO